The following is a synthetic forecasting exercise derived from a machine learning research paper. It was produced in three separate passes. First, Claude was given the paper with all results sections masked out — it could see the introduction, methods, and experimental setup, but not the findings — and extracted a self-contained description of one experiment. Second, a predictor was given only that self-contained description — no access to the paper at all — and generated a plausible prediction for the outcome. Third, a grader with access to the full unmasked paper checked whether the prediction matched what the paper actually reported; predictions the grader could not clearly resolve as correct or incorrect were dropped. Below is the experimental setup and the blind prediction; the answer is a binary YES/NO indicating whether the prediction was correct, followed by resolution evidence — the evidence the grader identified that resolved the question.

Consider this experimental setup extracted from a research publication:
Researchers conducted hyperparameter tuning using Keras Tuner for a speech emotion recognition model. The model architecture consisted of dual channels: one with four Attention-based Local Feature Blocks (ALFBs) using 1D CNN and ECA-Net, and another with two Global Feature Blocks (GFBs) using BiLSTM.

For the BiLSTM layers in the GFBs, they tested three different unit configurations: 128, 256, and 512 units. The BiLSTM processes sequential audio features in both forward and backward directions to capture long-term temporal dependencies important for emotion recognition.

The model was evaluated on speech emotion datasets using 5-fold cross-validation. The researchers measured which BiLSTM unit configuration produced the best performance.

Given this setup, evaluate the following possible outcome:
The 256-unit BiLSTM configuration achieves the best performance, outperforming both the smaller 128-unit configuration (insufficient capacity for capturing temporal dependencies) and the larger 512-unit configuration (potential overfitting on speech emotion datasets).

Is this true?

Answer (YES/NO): NO